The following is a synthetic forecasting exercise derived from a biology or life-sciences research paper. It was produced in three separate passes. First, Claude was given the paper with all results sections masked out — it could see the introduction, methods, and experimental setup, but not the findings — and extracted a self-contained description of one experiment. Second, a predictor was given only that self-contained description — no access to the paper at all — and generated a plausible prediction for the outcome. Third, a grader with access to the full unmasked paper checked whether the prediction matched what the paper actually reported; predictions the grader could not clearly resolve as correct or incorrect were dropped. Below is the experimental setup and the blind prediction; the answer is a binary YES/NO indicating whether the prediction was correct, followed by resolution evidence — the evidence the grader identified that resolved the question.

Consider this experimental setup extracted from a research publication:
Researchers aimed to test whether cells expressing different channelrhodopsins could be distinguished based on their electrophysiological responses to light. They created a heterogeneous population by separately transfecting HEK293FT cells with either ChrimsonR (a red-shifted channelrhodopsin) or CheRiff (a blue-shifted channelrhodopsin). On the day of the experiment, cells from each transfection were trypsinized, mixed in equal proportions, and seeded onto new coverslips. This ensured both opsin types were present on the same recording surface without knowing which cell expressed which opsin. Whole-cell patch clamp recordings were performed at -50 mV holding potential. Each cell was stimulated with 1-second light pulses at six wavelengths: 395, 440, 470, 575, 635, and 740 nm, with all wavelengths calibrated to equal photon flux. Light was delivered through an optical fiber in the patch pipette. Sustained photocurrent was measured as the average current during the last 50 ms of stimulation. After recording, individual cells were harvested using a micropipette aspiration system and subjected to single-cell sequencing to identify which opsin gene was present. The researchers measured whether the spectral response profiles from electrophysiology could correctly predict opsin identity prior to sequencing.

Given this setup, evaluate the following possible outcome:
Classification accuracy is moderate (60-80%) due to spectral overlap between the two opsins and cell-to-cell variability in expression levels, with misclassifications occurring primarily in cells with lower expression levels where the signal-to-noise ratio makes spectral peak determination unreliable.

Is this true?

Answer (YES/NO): NO